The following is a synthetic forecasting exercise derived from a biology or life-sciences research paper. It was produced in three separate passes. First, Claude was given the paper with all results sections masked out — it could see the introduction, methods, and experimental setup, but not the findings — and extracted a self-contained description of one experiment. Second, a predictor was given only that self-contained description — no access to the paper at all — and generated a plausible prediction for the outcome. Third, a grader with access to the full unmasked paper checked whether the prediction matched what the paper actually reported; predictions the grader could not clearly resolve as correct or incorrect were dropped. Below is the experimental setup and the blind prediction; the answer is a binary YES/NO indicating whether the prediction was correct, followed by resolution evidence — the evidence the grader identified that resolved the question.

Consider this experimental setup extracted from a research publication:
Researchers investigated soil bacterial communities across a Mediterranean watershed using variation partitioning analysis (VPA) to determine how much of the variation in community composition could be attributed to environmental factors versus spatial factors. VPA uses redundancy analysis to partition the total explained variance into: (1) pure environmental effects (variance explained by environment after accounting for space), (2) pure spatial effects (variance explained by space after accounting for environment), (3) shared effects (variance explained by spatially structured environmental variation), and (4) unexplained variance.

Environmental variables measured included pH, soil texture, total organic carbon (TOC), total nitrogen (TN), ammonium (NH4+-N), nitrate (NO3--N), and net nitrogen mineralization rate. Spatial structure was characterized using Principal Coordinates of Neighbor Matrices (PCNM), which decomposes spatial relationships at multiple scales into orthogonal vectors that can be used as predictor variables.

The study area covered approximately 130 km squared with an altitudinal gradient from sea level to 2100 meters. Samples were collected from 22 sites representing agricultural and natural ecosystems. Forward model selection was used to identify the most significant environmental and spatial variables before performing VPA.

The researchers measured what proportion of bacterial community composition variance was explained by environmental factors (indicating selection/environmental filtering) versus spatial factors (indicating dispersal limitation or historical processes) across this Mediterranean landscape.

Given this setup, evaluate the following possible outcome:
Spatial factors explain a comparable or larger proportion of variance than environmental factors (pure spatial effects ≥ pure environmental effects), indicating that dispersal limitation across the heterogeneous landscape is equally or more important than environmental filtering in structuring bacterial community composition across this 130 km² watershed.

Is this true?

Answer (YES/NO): NO